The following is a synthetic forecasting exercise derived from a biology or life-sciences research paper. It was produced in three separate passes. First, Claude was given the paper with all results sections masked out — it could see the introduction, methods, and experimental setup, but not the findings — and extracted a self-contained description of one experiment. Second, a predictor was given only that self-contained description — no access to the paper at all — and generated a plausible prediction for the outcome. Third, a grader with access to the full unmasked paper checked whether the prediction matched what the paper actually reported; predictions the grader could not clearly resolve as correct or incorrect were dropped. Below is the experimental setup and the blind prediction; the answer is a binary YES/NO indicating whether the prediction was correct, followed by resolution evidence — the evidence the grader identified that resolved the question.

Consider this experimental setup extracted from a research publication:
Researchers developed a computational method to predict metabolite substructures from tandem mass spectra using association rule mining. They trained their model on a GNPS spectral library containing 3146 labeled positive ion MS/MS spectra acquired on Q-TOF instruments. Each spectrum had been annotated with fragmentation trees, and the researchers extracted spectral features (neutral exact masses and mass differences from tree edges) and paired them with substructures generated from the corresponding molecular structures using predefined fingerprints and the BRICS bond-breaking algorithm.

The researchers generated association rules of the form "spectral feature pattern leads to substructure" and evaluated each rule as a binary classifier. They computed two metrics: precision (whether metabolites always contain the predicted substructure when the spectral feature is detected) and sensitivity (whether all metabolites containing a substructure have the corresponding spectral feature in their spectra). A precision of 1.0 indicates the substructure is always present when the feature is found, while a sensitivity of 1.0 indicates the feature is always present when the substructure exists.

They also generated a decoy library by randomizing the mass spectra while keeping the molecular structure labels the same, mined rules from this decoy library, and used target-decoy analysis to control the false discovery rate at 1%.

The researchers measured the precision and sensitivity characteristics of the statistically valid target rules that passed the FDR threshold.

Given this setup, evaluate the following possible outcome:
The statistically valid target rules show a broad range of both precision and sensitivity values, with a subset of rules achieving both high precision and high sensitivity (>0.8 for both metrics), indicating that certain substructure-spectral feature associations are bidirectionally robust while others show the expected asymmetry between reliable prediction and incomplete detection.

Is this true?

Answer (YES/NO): NO